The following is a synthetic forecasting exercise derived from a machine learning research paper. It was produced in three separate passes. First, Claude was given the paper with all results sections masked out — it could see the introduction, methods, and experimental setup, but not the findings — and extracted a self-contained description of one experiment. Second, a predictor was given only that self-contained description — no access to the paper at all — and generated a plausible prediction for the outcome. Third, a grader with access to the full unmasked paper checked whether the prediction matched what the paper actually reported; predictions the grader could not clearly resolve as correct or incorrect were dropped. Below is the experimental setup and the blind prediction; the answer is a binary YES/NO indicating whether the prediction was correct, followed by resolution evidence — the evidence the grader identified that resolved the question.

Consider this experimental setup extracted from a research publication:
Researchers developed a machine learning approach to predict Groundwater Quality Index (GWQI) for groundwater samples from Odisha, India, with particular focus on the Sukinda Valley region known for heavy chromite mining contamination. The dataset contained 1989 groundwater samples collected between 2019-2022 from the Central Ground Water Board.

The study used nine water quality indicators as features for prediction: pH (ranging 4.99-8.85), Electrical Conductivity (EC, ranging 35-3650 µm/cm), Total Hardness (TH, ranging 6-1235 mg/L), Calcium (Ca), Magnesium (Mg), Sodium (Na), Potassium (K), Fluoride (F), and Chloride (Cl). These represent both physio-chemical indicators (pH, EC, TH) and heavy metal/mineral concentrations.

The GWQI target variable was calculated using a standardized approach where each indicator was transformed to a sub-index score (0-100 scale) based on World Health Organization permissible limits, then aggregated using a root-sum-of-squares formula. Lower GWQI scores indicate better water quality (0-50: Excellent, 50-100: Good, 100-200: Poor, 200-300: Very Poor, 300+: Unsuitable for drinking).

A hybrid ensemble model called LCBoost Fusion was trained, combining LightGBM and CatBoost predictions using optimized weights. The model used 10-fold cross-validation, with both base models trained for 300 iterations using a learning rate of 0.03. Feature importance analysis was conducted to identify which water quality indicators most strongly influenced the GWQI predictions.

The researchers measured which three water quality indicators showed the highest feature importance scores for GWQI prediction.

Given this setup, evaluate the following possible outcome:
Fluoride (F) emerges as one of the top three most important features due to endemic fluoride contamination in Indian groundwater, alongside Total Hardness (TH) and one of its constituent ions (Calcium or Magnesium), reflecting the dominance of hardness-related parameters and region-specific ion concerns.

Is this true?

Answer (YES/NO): NO